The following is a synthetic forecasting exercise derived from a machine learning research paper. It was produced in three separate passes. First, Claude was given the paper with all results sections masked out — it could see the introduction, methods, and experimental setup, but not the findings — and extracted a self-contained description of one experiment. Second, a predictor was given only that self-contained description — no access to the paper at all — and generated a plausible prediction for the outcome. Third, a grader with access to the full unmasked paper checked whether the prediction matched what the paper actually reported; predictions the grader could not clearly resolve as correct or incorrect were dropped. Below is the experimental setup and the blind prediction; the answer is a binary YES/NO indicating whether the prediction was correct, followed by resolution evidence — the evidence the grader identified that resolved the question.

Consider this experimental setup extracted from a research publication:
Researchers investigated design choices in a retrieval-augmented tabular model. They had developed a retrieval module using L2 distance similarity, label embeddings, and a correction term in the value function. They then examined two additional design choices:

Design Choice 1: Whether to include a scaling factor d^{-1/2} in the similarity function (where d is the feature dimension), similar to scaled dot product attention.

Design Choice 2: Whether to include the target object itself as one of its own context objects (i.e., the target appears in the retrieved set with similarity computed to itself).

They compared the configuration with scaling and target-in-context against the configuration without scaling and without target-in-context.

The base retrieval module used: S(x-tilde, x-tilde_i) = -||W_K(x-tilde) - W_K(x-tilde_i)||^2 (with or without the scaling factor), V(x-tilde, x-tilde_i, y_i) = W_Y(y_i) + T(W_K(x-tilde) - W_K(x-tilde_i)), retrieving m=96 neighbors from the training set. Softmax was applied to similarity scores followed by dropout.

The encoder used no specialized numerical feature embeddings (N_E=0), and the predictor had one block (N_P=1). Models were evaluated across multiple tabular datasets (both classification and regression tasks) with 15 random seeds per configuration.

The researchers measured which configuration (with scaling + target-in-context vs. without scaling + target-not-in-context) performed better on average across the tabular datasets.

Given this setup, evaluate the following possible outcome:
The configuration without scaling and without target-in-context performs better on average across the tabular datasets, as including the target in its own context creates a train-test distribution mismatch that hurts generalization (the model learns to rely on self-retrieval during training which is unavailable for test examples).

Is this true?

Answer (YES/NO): YES